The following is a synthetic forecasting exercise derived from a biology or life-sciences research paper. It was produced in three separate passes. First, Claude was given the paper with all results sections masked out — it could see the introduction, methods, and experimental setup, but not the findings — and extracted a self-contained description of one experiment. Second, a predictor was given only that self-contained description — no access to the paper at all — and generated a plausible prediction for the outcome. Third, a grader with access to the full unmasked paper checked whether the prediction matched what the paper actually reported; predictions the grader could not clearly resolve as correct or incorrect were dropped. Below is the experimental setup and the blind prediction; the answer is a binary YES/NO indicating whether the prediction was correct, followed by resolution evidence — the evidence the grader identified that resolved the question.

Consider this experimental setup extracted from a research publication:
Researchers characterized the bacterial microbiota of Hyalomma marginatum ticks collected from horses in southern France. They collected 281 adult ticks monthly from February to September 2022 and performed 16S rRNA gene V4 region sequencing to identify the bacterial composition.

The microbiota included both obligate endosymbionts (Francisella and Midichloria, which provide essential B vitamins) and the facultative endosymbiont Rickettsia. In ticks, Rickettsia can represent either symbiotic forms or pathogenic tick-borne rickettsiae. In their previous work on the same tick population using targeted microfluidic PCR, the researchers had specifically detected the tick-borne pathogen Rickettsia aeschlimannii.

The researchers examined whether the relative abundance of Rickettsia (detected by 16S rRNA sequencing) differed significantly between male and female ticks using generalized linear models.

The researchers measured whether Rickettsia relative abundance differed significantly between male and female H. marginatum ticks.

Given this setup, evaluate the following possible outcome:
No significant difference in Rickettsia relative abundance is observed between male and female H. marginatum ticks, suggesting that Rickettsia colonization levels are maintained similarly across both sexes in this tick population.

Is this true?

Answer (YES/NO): NO